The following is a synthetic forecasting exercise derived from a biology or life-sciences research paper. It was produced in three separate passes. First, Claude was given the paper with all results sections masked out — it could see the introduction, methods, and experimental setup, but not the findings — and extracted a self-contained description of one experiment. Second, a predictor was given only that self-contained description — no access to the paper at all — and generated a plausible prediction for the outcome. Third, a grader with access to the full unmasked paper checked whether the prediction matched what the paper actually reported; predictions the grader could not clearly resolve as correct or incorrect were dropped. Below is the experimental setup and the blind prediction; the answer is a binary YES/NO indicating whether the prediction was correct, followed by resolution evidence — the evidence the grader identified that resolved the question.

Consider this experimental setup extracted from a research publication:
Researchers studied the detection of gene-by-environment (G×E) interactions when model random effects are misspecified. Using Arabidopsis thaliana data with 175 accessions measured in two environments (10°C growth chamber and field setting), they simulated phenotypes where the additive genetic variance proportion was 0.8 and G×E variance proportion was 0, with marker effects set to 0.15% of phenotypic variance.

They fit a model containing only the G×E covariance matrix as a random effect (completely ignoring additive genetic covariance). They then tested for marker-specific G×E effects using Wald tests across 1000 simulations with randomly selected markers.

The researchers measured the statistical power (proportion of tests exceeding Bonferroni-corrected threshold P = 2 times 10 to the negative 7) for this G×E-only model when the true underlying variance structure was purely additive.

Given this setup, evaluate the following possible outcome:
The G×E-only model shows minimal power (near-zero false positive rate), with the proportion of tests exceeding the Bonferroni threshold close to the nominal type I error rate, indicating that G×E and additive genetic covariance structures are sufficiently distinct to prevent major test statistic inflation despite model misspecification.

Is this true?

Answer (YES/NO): NO